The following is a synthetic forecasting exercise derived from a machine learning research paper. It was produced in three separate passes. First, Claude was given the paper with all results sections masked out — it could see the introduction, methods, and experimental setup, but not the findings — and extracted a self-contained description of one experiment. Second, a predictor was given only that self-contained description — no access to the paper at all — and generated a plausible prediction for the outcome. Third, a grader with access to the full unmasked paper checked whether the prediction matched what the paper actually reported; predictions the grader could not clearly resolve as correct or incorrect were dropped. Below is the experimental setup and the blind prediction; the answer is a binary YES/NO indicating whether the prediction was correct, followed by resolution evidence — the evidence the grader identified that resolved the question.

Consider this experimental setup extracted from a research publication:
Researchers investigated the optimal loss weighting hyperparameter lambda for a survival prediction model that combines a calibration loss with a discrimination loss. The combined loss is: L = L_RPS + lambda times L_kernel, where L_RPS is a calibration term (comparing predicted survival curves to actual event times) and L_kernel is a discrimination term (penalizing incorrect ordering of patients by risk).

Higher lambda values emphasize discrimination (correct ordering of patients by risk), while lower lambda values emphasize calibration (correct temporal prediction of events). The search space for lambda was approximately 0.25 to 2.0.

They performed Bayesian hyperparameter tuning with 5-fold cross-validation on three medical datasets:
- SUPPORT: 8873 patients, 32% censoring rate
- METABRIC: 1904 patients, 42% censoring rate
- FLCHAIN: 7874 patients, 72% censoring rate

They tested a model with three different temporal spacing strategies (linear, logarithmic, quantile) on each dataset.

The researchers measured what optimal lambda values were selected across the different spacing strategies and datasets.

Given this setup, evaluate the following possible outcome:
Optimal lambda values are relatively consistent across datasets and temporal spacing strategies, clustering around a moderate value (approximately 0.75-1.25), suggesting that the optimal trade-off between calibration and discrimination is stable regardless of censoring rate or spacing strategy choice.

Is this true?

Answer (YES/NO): NO